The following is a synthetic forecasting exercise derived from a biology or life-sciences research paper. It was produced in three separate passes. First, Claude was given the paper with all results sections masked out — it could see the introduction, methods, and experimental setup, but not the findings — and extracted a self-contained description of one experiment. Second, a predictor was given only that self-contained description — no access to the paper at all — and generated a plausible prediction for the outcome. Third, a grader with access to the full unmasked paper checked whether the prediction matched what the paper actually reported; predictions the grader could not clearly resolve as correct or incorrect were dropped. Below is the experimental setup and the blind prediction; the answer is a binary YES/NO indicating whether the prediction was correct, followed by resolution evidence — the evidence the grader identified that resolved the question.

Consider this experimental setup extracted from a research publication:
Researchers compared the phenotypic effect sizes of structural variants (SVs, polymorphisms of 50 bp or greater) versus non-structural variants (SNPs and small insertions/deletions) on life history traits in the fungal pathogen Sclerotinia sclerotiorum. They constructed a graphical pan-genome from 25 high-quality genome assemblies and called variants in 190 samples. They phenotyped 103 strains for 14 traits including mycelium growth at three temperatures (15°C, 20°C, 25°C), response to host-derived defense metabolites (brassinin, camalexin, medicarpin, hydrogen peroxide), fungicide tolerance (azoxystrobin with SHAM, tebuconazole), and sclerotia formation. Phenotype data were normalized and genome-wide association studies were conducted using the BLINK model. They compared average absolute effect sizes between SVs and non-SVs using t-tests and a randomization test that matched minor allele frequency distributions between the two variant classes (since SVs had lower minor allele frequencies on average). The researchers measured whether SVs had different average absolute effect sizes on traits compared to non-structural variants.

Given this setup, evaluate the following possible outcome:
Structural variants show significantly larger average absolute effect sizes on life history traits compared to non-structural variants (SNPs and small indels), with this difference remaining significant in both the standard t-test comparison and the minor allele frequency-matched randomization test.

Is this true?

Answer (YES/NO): NO